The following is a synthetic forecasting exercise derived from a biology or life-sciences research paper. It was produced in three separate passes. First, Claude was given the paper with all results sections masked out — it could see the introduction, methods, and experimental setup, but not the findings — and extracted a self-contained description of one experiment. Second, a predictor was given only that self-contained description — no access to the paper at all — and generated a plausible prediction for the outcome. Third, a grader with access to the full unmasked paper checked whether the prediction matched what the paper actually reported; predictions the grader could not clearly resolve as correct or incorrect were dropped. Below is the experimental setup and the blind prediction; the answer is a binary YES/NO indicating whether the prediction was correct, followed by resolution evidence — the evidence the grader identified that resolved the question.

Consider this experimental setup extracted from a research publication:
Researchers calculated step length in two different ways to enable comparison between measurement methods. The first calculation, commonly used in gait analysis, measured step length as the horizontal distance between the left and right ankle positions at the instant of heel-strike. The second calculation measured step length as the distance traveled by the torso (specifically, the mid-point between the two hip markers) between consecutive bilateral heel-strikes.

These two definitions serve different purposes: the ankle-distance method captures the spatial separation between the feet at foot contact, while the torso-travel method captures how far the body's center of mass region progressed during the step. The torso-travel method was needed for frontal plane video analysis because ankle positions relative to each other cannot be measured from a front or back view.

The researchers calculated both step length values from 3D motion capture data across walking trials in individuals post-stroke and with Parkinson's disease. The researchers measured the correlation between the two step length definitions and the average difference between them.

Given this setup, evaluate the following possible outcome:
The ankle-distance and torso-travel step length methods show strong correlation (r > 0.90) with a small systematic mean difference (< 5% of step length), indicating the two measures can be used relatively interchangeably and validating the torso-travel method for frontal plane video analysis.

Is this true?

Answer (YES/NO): NO